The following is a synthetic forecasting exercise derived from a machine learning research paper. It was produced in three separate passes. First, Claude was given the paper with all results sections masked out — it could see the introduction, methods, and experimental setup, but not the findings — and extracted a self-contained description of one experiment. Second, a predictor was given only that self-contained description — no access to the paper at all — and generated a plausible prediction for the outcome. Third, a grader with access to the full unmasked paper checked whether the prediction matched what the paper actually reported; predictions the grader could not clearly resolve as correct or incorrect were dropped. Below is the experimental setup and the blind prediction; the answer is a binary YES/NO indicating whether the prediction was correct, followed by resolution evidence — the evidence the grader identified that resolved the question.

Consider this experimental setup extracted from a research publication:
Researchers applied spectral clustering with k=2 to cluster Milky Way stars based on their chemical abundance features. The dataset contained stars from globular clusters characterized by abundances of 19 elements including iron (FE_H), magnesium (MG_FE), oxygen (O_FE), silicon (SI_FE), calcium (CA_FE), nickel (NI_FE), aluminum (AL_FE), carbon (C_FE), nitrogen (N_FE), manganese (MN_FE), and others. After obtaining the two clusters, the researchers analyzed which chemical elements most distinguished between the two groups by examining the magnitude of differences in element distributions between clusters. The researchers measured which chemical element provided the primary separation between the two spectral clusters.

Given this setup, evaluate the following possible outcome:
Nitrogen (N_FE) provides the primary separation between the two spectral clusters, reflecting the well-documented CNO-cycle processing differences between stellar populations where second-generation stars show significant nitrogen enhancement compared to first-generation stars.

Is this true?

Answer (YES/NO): NO